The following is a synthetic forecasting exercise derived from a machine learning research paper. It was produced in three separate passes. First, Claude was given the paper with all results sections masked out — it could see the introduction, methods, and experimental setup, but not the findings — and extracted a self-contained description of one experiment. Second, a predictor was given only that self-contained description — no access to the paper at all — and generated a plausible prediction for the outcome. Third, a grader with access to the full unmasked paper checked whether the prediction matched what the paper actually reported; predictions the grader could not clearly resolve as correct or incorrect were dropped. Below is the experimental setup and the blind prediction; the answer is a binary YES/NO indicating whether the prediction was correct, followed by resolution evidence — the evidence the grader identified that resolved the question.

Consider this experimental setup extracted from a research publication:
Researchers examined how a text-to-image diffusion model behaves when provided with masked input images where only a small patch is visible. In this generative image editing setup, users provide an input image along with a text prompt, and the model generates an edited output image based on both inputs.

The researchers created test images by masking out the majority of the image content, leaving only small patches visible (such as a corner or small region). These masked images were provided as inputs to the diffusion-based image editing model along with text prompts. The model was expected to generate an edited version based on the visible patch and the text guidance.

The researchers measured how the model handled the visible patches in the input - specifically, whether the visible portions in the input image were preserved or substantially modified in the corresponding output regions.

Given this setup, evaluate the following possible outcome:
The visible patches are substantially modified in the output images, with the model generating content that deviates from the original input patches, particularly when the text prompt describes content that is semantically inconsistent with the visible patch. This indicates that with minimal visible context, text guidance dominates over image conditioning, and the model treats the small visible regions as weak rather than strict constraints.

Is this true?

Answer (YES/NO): NO